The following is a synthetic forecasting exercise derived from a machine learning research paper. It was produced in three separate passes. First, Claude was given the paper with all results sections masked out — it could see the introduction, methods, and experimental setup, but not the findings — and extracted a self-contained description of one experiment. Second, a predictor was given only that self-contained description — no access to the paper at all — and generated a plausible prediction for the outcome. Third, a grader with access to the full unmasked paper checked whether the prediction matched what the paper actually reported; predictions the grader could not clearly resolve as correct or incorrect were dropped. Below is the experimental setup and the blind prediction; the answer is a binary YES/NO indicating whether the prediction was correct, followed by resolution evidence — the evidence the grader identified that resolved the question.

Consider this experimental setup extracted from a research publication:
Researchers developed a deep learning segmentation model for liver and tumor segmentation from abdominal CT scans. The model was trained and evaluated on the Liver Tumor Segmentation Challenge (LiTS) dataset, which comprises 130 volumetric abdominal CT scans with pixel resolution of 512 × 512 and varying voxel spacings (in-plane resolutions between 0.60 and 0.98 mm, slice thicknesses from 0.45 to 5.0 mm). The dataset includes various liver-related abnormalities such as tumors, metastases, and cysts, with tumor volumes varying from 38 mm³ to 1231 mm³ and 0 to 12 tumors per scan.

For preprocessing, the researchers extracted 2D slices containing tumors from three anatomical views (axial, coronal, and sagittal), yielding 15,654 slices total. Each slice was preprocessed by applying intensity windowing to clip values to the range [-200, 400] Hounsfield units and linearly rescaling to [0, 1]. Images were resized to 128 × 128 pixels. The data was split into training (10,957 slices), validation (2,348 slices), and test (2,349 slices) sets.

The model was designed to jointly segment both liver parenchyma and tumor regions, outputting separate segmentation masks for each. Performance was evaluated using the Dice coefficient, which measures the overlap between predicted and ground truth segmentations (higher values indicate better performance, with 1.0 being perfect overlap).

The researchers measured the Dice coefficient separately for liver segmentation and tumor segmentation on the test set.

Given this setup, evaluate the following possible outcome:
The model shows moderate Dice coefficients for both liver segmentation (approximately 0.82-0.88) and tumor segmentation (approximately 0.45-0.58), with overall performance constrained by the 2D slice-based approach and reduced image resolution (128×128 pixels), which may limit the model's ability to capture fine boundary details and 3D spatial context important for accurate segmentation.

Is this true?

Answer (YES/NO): NO